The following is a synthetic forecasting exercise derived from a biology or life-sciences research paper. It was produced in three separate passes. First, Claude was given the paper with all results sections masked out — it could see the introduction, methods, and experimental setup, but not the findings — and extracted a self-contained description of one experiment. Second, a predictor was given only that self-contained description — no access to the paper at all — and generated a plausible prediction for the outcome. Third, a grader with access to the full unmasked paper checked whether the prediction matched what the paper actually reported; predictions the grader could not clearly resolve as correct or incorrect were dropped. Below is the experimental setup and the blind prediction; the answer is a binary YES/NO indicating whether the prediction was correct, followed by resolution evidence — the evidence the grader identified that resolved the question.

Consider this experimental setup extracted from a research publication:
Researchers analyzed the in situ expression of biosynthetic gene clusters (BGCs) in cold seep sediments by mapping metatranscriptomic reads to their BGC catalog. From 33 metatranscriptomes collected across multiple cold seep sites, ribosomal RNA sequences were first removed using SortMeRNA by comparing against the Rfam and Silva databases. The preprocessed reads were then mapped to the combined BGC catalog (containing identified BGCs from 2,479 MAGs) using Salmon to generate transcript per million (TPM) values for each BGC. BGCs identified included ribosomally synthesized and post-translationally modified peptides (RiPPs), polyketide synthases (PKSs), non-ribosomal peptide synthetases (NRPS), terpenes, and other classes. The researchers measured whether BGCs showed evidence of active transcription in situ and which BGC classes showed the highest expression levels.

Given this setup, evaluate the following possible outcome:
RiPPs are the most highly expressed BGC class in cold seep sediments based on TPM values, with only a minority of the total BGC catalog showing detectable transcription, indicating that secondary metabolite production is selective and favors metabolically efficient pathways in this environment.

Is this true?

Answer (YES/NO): NO